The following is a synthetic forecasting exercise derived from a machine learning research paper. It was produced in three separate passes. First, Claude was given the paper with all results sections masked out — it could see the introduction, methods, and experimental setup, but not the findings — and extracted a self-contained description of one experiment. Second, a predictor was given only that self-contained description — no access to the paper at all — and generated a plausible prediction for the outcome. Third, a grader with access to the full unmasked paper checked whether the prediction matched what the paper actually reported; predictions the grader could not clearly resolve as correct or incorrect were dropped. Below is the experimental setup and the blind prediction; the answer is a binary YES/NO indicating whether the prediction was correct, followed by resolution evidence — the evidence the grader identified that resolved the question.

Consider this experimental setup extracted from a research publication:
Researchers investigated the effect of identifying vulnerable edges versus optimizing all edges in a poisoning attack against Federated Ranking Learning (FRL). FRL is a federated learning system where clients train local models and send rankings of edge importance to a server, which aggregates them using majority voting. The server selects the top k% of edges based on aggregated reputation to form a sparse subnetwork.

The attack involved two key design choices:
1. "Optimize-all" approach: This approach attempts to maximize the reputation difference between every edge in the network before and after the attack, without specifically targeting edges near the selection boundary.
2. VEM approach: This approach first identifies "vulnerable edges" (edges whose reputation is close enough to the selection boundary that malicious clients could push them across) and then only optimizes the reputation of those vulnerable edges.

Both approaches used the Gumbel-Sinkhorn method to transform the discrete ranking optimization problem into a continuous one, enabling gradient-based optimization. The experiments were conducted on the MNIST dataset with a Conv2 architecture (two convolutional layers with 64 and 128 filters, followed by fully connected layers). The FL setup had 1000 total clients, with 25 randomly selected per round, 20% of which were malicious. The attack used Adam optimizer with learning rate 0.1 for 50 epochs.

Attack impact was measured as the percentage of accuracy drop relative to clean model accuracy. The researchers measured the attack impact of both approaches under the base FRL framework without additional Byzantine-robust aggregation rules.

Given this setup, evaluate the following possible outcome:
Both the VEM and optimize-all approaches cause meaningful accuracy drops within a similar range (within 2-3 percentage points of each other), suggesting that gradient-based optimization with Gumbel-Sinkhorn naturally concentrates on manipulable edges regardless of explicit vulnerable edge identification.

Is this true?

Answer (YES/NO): NO